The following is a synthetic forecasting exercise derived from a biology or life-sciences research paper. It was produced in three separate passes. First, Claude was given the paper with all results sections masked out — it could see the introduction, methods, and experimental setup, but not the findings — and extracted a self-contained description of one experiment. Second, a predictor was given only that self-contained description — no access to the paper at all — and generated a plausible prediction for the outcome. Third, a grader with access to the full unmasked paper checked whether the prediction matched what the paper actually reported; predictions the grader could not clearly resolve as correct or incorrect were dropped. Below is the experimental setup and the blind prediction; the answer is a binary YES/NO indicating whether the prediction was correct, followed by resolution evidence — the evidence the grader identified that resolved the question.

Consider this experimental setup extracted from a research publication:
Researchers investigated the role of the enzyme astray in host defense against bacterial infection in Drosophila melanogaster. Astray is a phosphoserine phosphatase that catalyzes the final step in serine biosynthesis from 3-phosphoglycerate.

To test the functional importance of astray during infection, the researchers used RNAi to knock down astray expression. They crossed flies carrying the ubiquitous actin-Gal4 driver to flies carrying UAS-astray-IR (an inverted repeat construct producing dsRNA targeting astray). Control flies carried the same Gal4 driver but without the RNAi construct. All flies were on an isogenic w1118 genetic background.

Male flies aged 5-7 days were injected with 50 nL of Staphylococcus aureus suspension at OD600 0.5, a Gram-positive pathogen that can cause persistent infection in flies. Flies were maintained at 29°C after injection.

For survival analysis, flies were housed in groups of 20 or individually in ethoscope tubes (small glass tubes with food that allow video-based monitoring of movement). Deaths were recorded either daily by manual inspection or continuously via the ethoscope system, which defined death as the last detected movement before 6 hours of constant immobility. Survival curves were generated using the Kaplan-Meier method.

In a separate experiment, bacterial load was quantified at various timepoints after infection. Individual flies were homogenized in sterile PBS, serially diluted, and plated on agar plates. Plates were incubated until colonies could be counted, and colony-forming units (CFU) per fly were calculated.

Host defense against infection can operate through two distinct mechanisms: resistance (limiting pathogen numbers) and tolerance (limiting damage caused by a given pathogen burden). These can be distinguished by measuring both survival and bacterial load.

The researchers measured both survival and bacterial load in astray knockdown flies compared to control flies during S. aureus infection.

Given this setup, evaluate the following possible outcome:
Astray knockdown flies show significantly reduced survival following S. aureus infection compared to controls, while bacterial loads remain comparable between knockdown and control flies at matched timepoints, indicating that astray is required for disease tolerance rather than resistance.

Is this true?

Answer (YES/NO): YES